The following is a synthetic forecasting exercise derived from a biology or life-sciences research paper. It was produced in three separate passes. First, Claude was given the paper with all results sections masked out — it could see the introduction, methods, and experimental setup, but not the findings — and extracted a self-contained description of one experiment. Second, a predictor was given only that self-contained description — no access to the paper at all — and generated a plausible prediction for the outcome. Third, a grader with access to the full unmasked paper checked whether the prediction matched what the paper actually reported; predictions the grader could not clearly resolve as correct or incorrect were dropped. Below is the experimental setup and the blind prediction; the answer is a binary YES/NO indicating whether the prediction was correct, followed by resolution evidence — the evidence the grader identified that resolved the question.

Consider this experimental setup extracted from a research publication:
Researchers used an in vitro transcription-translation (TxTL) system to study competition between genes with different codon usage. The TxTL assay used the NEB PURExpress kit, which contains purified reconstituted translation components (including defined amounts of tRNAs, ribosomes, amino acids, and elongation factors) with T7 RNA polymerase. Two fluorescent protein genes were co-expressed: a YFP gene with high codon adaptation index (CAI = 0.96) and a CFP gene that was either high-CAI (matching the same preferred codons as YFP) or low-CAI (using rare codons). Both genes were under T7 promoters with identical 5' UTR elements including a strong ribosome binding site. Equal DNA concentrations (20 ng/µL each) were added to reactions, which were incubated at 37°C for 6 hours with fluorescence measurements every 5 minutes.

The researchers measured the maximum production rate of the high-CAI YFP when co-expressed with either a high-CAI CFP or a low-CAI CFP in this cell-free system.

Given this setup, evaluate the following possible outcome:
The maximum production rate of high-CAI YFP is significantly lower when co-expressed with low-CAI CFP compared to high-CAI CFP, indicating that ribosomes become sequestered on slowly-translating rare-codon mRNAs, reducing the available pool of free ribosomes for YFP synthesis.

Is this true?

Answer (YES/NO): YES